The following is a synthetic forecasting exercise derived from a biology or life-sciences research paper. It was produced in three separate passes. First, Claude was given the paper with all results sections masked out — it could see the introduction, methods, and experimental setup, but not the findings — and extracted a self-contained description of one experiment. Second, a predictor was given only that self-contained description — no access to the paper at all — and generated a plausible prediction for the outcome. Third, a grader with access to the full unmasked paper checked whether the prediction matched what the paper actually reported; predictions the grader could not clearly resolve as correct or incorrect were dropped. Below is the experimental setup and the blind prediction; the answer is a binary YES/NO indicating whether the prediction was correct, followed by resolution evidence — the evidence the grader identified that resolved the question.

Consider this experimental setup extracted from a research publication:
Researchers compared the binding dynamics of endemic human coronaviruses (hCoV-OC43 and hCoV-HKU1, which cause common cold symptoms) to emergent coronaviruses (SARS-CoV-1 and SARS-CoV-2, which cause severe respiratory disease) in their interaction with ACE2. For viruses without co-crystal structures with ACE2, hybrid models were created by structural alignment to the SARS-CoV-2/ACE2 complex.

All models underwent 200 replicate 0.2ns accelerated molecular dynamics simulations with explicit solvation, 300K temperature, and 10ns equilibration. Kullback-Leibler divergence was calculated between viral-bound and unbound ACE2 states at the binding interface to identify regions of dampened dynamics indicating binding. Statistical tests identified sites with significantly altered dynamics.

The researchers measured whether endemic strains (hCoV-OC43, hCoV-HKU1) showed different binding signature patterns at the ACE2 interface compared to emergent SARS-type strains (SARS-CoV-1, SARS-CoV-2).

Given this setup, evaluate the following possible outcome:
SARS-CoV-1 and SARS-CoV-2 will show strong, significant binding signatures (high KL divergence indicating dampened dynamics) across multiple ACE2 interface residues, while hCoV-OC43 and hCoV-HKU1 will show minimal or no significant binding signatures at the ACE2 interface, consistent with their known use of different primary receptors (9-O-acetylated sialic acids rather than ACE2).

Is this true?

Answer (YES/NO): NO